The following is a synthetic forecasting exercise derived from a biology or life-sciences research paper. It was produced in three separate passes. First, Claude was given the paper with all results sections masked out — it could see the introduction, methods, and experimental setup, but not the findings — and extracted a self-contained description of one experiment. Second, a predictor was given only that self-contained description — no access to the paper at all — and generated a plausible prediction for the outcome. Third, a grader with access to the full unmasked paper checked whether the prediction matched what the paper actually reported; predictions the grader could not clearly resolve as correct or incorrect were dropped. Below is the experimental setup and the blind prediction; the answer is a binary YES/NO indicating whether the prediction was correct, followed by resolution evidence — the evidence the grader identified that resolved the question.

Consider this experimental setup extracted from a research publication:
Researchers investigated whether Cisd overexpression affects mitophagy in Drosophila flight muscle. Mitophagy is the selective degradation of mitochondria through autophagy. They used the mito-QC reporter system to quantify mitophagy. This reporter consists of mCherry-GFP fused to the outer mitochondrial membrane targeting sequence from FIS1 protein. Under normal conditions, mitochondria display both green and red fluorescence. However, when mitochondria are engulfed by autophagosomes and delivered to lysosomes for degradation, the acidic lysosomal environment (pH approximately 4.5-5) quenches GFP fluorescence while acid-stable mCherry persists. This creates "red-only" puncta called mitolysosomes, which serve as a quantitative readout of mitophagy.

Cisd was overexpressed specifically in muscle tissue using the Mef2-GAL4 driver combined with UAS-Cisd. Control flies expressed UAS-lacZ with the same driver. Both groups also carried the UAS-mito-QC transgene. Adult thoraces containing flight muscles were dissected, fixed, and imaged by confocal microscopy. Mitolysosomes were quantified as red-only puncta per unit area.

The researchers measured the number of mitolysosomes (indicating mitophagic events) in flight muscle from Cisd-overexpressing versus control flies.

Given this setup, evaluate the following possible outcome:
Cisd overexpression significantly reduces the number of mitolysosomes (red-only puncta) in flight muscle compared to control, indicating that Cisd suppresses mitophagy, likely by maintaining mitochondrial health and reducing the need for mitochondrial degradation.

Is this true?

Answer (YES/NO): NO